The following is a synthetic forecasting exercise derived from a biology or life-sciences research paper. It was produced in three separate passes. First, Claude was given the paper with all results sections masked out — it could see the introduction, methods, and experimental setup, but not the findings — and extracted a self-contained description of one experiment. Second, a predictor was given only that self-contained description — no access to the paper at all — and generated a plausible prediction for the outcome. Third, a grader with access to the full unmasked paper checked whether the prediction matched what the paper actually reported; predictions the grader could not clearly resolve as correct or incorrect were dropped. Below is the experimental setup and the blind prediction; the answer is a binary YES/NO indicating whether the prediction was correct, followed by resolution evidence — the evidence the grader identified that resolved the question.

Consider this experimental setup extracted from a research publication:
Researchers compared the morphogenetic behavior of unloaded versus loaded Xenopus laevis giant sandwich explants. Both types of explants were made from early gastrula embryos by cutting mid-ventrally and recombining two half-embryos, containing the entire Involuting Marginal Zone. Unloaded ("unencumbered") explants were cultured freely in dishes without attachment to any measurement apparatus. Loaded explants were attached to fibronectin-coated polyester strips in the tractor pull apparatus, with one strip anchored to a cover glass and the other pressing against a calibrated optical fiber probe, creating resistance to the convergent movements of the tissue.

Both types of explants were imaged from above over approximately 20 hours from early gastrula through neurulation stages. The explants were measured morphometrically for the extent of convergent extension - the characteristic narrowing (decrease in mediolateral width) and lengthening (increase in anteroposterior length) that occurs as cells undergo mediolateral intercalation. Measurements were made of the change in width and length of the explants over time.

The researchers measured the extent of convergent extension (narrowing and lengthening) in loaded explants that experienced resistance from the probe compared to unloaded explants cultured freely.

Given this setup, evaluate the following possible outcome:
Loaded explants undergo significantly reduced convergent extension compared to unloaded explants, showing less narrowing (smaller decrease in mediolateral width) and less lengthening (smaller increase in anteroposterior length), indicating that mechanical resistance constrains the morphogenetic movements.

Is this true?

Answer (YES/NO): YES